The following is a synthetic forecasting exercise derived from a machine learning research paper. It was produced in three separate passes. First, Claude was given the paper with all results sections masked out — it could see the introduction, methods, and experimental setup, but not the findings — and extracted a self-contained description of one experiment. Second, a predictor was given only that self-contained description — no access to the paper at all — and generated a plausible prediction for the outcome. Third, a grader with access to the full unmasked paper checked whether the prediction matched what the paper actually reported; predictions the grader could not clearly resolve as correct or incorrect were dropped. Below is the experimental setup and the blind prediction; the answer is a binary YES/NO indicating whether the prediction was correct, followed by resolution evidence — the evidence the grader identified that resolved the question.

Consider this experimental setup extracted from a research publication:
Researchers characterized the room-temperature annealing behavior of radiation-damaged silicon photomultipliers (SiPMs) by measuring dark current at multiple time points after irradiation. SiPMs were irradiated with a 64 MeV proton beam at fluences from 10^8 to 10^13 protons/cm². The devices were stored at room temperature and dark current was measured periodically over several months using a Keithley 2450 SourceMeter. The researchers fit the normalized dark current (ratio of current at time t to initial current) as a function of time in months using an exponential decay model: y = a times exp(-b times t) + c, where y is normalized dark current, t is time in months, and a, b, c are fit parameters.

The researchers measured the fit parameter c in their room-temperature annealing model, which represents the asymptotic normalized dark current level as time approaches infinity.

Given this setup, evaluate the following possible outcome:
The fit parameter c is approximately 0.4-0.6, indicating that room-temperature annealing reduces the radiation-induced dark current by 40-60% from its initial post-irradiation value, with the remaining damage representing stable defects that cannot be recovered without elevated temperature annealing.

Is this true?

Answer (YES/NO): NO